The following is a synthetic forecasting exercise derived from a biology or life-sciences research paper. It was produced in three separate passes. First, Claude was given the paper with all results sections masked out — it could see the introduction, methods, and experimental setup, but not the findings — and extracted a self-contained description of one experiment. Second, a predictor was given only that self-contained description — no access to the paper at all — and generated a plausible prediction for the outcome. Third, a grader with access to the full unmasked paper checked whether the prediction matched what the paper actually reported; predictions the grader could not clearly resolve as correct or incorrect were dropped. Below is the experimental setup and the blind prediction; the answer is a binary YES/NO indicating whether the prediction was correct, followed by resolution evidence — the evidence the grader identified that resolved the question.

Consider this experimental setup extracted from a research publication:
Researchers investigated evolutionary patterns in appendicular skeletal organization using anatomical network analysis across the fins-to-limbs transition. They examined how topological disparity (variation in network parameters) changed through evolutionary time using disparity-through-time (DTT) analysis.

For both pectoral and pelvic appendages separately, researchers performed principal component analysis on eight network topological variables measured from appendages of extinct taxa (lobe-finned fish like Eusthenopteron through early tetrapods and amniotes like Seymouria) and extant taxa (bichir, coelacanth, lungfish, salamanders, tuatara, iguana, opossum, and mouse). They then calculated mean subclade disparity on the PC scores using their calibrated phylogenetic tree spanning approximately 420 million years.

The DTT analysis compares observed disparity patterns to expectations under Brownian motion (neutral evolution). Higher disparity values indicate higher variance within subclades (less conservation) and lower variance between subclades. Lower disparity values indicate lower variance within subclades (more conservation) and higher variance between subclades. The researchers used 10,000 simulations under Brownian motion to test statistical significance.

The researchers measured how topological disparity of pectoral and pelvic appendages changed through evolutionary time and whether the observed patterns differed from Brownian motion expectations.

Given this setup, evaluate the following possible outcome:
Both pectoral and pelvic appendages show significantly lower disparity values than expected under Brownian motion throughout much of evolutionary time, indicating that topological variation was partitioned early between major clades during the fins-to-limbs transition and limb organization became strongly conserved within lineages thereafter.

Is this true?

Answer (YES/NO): YES